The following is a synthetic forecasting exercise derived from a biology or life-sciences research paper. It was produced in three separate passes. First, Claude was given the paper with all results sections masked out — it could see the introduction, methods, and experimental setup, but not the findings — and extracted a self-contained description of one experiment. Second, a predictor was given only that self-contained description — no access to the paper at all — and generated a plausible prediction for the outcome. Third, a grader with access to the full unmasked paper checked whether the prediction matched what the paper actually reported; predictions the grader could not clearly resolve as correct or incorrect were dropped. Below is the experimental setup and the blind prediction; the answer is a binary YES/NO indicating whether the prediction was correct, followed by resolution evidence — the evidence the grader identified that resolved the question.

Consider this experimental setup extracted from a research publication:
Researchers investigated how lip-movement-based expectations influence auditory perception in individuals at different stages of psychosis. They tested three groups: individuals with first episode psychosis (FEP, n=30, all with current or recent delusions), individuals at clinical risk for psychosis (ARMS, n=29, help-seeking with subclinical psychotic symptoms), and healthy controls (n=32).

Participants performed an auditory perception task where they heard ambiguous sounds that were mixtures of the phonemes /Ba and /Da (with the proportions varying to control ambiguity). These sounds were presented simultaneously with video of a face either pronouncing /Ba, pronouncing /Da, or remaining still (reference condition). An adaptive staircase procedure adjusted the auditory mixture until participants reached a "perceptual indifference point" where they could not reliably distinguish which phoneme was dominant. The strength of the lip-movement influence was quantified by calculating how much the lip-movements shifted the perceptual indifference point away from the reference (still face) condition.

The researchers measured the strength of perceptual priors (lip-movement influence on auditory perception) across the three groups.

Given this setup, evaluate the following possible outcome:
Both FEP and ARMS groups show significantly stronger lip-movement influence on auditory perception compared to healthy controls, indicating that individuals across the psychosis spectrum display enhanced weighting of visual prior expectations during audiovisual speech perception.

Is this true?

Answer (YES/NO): NO